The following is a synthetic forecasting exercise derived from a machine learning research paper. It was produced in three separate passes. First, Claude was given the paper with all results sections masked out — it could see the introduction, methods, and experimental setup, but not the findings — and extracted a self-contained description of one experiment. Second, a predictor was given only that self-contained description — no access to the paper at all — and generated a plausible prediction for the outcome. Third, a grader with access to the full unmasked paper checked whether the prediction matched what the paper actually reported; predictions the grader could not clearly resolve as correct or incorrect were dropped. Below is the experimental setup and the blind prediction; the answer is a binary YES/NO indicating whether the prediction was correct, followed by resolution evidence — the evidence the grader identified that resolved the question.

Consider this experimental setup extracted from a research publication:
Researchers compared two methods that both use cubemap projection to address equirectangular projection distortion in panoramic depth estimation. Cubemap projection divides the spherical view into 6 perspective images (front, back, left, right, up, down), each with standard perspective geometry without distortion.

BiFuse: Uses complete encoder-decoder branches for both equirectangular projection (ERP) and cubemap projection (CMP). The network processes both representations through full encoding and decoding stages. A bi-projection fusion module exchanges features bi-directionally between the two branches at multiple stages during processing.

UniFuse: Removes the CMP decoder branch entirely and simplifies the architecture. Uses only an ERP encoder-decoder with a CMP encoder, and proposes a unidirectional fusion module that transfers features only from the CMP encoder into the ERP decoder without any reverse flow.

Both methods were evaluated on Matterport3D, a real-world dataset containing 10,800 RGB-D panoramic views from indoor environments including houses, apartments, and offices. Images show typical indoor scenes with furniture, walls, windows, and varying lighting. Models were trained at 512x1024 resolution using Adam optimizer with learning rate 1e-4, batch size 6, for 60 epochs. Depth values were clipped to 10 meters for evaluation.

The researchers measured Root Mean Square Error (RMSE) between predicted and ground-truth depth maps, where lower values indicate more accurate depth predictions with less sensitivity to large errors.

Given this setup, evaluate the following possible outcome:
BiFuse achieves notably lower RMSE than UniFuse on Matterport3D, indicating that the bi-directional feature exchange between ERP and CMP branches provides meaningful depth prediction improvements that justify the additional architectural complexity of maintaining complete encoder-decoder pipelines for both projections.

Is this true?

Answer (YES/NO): NO